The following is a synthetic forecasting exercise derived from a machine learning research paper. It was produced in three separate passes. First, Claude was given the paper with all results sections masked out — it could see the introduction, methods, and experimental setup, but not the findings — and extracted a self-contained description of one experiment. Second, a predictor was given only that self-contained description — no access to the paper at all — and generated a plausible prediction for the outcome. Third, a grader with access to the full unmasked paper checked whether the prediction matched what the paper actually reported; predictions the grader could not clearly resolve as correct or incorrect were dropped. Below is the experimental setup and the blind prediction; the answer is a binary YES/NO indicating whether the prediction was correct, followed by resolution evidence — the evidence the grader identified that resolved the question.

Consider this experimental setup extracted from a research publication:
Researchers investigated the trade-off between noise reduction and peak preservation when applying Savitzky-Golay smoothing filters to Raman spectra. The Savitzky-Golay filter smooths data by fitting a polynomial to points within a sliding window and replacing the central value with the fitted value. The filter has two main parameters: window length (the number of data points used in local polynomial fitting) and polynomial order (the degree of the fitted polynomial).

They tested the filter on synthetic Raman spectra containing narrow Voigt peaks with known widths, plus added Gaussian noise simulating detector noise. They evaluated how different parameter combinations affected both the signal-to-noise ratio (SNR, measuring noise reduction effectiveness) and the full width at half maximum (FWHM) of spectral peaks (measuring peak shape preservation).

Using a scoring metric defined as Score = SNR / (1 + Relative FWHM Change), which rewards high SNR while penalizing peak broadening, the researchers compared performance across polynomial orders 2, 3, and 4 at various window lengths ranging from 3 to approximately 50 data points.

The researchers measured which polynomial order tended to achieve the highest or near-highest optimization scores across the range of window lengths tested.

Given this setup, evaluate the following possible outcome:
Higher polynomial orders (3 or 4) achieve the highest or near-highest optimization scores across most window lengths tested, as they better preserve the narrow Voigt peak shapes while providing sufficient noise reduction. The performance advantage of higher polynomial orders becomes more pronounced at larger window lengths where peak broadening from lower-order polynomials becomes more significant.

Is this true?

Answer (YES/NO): NO